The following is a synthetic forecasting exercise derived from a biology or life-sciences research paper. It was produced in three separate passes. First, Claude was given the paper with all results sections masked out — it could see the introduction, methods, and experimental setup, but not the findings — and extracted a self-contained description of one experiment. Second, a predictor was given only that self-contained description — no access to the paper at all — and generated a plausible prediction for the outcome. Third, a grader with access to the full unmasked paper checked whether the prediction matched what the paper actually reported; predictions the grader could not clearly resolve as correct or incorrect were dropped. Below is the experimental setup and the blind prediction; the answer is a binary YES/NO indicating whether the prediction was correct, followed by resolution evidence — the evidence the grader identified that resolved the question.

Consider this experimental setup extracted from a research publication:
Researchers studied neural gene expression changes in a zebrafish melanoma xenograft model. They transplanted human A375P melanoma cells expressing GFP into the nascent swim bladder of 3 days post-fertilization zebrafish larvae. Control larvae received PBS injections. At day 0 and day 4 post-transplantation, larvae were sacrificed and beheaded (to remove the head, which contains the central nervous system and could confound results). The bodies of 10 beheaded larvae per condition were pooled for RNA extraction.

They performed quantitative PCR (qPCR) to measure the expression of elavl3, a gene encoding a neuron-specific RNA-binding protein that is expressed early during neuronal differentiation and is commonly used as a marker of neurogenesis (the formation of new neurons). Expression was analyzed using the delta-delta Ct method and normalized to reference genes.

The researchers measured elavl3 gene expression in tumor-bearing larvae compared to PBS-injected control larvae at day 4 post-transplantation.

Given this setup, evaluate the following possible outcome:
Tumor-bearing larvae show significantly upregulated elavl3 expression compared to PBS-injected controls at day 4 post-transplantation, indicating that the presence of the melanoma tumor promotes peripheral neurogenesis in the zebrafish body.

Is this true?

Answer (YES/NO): YES